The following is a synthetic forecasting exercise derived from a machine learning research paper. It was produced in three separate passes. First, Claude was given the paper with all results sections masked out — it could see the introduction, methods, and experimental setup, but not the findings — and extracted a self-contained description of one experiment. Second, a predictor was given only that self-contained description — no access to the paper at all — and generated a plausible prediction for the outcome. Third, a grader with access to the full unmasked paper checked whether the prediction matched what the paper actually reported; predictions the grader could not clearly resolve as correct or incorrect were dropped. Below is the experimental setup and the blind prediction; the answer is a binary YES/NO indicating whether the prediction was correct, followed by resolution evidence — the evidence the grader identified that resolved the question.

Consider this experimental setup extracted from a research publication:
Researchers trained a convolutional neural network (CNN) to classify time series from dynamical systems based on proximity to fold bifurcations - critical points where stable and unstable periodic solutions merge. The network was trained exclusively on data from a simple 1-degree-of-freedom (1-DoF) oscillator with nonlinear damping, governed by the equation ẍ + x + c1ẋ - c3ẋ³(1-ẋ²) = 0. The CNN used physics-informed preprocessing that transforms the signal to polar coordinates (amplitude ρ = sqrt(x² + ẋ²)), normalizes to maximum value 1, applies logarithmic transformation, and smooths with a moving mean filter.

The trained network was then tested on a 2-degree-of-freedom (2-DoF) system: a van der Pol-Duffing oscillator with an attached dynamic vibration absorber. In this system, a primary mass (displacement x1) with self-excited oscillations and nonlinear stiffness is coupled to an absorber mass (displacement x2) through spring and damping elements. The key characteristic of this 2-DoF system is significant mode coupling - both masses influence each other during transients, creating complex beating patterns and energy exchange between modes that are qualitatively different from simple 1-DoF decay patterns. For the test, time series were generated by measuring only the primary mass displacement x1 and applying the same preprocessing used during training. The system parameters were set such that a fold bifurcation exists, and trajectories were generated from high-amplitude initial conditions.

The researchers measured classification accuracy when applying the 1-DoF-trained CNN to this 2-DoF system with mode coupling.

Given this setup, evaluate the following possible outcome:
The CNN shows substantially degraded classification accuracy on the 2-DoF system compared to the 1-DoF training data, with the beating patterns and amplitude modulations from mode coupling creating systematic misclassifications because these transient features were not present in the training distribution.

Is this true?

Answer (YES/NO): NO